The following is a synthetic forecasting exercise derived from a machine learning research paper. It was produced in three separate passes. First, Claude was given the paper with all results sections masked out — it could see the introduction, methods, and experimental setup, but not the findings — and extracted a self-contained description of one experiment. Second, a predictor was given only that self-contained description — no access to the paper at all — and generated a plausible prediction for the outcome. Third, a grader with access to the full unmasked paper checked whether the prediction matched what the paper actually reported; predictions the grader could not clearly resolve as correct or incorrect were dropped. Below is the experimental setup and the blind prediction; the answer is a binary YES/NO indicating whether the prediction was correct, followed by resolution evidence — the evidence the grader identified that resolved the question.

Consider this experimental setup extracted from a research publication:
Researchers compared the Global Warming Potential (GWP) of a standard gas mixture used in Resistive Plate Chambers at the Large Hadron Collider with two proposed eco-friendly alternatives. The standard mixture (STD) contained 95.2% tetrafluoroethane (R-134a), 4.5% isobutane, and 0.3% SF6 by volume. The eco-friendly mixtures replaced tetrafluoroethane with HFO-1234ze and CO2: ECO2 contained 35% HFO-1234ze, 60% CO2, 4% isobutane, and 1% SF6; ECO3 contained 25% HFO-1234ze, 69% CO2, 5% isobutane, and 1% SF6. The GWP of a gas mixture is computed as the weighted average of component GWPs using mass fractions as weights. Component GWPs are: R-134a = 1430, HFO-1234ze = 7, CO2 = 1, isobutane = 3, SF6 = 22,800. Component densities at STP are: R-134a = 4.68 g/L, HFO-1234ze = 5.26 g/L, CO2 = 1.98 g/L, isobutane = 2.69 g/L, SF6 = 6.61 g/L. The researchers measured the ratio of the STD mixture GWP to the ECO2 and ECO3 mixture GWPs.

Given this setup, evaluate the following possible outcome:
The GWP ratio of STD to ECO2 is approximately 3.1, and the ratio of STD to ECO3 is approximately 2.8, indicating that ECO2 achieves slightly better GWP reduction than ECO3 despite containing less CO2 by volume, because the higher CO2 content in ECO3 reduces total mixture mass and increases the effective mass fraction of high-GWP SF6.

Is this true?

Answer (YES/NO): YES